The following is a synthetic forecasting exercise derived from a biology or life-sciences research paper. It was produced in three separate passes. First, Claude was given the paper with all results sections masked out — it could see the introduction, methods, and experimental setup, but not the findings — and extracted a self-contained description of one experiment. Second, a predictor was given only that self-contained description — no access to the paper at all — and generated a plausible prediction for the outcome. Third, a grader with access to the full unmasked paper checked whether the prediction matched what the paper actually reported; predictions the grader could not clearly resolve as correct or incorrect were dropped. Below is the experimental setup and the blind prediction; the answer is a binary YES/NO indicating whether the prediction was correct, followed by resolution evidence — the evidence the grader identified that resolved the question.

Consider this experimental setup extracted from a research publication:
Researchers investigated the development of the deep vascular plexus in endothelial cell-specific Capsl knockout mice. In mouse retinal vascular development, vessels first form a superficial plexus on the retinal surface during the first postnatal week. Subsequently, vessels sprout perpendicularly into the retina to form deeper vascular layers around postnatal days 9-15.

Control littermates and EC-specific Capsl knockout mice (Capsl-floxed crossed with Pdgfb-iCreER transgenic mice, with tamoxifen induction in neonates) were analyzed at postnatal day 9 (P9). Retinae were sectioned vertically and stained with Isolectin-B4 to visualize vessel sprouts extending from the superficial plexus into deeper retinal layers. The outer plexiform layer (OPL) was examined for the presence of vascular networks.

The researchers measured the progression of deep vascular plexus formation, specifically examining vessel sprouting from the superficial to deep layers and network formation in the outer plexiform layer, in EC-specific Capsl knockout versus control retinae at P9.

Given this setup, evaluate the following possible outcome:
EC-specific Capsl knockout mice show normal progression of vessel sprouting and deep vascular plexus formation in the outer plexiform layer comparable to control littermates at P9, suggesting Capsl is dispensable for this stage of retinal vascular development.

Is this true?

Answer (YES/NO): NO